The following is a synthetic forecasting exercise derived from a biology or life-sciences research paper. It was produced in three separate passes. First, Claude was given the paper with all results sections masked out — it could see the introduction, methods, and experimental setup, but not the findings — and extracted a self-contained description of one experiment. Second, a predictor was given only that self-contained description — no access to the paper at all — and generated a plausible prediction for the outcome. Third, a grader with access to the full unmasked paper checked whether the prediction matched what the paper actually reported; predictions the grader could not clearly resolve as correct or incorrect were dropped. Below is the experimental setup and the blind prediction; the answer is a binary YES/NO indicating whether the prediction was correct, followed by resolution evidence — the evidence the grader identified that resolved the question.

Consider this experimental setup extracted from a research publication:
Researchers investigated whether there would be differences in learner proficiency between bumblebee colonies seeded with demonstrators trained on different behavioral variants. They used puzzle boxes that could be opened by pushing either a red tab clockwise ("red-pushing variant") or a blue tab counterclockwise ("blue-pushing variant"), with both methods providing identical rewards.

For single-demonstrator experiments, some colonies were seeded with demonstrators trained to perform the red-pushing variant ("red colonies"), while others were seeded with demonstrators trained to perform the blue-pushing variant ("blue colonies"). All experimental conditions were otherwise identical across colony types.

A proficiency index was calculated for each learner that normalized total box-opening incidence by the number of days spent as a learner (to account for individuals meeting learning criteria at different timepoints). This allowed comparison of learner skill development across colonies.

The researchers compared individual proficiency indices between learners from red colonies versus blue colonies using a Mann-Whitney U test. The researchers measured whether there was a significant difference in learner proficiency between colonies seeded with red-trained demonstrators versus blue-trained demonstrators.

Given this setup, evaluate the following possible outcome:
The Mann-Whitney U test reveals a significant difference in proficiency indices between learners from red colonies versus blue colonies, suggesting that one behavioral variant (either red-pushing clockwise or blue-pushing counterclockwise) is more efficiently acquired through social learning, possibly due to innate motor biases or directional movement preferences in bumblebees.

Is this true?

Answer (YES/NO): NO